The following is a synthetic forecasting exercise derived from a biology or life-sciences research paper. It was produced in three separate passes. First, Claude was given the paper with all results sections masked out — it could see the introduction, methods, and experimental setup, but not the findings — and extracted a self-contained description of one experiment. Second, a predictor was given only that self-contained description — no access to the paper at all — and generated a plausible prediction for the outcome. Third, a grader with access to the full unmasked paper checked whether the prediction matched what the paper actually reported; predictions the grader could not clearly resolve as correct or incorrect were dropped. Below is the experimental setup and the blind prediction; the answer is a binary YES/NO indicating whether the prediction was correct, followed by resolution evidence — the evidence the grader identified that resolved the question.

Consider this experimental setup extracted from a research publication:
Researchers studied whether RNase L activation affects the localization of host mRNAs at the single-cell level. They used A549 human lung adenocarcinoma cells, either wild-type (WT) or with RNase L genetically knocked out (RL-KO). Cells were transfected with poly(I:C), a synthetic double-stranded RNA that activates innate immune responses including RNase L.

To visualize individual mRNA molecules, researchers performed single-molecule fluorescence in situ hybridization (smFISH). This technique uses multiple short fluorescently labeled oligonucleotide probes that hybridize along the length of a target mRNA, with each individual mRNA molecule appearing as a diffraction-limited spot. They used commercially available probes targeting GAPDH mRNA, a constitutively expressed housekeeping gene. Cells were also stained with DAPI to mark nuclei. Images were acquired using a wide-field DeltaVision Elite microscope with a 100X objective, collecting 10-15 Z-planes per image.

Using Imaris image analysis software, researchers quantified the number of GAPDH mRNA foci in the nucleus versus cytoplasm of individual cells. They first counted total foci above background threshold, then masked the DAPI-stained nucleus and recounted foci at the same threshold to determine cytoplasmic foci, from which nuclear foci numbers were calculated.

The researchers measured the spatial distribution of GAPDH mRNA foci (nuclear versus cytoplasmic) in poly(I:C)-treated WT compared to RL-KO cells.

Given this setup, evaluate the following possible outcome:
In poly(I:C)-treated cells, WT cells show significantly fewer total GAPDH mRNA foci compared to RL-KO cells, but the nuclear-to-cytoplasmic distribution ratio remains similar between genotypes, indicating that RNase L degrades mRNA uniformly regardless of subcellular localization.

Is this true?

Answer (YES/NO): NO